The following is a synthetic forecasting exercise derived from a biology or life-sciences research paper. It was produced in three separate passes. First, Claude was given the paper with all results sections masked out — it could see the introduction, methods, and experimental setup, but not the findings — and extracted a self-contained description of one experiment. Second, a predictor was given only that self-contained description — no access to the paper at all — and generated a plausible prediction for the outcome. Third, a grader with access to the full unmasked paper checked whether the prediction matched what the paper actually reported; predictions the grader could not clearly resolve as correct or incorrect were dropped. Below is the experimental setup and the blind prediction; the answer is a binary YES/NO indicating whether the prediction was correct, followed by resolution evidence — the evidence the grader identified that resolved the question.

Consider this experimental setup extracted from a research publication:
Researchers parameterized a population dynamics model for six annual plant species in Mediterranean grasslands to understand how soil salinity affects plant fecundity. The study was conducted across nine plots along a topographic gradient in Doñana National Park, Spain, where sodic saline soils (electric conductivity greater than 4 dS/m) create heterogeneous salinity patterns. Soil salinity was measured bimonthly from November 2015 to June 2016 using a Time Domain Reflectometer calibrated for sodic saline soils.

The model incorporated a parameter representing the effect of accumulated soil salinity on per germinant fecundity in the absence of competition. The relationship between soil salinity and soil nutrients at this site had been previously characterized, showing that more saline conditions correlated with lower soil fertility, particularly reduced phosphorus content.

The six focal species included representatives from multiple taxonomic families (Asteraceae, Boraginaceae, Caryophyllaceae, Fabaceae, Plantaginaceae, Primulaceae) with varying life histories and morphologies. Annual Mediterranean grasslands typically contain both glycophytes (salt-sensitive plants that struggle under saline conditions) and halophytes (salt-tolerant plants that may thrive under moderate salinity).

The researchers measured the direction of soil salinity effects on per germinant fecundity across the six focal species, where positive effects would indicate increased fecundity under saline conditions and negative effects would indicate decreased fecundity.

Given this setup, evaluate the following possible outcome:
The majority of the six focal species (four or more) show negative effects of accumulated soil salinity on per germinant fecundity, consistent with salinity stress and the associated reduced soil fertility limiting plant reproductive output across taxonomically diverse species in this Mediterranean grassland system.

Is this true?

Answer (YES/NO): NO